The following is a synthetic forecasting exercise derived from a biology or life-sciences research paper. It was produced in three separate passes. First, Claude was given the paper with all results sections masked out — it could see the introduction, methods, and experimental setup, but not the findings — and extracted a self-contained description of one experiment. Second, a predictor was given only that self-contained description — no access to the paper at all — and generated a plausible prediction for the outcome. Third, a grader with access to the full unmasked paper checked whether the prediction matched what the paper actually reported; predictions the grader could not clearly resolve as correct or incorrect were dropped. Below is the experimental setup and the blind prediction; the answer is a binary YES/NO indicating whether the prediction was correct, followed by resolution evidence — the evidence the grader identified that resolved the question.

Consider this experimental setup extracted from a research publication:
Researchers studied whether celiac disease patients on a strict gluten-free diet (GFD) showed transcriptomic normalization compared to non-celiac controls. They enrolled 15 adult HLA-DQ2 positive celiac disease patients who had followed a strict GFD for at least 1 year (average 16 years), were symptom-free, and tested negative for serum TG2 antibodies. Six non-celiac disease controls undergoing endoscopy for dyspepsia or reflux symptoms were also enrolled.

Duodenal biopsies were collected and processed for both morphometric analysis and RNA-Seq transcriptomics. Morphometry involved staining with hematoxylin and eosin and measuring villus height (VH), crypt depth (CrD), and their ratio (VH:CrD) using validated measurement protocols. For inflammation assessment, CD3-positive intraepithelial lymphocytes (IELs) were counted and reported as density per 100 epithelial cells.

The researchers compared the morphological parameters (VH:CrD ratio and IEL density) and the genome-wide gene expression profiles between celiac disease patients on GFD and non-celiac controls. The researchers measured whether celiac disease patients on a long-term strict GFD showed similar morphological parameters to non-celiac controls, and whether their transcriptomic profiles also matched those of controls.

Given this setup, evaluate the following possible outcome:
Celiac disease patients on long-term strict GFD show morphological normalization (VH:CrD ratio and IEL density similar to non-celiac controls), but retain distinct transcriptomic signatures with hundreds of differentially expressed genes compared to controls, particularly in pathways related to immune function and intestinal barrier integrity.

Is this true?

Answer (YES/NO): NO